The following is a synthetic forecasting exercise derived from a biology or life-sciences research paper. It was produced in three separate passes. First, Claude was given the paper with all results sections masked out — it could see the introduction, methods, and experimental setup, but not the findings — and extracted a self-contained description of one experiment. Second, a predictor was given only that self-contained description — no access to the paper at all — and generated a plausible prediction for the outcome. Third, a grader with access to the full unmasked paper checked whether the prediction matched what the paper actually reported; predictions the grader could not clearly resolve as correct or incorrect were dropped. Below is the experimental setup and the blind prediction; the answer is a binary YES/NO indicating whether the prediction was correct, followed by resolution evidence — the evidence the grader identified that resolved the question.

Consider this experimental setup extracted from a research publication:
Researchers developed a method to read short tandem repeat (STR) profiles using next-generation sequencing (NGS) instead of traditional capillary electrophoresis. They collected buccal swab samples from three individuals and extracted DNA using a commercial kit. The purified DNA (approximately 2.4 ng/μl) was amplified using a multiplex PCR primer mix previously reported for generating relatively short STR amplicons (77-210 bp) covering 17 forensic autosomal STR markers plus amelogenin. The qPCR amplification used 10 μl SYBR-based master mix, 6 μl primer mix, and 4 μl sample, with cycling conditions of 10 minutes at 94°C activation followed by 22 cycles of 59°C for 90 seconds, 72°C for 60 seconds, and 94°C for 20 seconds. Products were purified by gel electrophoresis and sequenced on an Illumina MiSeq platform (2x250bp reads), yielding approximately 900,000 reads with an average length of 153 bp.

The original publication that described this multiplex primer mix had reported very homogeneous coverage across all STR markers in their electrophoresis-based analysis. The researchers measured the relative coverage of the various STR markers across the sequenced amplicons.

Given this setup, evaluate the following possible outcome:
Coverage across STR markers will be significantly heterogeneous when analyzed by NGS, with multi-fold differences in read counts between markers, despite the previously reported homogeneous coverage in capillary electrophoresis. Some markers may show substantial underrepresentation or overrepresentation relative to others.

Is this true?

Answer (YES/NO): YES